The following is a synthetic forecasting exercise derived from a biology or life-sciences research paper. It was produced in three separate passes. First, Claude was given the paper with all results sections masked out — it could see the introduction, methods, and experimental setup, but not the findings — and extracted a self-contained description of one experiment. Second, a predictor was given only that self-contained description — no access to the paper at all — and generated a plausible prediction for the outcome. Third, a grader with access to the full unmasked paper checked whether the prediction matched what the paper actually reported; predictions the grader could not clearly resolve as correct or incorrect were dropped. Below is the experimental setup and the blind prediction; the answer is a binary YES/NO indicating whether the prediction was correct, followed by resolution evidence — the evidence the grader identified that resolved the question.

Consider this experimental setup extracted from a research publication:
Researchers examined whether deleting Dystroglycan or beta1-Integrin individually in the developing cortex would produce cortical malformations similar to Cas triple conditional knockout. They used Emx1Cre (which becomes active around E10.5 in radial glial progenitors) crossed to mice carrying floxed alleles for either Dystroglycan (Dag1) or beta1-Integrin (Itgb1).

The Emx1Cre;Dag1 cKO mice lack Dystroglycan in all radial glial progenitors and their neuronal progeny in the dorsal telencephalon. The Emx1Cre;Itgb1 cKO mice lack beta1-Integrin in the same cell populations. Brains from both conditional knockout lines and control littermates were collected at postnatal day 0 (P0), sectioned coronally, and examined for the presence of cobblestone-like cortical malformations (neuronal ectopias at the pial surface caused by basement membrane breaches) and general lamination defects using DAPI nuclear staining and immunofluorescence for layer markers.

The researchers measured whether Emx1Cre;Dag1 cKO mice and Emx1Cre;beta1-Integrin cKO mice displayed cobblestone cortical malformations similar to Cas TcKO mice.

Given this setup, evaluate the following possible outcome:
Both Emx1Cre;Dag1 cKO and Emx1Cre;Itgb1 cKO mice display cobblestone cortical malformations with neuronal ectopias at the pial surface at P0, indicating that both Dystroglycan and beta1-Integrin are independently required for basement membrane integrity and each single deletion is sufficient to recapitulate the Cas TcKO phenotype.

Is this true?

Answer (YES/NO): YES